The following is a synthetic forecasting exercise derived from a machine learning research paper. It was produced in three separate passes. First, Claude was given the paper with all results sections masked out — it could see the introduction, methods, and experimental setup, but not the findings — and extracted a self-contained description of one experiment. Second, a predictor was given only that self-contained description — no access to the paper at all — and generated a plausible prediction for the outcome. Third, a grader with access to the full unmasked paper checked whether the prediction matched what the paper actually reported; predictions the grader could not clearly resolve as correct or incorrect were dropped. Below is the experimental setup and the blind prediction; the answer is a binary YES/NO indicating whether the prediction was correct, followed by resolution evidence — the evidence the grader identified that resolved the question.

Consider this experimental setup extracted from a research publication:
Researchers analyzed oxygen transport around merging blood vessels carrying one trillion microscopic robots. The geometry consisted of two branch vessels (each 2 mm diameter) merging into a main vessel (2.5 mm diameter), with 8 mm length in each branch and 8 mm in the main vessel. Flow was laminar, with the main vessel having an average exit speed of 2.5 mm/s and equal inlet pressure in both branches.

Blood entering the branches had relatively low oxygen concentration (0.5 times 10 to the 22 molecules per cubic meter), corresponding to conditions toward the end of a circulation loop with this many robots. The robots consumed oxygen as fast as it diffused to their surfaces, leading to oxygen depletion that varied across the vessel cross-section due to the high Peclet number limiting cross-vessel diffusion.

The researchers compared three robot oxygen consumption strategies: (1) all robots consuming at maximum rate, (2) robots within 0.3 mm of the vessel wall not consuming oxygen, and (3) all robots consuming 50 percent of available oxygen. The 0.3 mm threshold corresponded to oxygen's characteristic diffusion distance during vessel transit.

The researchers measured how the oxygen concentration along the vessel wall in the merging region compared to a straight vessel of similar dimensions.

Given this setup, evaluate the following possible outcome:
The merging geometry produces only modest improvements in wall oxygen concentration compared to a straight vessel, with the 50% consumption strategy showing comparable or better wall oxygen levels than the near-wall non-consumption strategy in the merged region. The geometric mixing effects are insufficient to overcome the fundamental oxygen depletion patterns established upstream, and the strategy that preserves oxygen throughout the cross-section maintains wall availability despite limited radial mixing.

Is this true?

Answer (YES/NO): NO